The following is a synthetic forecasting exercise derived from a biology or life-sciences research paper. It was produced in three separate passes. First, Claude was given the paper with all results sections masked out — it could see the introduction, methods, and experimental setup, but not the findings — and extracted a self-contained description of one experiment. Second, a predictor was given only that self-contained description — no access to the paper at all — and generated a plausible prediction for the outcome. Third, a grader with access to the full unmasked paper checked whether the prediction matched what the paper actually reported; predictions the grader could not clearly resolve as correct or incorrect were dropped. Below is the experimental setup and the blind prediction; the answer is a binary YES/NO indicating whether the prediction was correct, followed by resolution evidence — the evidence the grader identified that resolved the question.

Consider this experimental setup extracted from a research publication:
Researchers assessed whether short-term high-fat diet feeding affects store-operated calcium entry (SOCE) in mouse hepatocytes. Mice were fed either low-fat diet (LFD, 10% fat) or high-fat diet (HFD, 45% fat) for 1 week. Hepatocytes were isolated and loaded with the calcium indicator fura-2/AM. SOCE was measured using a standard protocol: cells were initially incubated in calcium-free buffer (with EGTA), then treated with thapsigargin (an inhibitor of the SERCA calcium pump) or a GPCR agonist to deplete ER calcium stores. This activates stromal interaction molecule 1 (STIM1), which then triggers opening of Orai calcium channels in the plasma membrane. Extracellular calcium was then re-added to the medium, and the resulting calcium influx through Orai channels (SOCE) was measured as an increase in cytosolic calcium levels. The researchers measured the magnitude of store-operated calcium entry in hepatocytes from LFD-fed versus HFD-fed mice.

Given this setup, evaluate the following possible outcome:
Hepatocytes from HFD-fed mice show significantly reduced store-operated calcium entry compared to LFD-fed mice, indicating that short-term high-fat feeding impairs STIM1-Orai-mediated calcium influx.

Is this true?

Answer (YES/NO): NO